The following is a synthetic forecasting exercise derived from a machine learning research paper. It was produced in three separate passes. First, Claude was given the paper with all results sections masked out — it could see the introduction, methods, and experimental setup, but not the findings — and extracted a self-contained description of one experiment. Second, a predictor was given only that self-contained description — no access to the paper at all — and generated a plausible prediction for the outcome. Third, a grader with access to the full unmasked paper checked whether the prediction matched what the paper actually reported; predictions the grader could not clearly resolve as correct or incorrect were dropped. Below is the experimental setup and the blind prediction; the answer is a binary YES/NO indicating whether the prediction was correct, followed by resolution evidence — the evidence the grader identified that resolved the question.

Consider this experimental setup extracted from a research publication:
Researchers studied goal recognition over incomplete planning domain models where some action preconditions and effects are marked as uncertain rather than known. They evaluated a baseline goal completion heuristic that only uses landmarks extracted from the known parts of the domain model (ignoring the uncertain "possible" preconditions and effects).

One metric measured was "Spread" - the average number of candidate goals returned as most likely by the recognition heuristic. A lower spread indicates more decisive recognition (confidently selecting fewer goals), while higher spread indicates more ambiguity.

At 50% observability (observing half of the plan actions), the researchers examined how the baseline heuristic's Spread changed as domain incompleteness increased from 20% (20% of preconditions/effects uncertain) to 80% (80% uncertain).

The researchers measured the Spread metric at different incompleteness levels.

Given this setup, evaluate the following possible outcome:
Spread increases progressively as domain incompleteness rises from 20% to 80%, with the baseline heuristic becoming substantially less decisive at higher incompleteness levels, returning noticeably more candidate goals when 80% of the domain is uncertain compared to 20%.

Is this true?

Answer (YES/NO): YES